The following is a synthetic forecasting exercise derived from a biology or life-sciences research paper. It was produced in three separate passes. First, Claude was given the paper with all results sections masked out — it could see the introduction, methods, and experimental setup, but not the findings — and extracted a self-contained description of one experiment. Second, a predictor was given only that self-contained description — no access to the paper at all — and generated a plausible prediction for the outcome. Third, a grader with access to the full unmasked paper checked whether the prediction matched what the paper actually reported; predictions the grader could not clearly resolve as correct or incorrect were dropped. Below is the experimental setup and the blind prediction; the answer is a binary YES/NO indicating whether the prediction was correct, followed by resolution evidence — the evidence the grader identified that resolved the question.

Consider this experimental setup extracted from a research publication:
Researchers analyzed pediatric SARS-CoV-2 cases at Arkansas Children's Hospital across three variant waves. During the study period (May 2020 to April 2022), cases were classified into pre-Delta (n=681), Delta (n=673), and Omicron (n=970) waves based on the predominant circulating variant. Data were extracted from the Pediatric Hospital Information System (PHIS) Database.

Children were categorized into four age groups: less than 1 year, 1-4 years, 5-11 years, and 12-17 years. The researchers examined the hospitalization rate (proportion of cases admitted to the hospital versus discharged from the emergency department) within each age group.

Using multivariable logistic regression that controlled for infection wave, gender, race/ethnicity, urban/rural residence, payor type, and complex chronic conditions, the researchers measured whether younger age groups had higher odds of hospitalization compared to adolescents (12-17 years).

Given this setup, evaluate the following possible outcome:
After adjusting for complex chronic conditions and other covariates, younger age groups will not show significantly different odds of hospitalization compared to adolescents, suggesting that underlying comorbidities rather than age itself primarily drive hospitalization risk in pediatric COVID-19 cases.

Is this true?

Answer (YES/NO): NO